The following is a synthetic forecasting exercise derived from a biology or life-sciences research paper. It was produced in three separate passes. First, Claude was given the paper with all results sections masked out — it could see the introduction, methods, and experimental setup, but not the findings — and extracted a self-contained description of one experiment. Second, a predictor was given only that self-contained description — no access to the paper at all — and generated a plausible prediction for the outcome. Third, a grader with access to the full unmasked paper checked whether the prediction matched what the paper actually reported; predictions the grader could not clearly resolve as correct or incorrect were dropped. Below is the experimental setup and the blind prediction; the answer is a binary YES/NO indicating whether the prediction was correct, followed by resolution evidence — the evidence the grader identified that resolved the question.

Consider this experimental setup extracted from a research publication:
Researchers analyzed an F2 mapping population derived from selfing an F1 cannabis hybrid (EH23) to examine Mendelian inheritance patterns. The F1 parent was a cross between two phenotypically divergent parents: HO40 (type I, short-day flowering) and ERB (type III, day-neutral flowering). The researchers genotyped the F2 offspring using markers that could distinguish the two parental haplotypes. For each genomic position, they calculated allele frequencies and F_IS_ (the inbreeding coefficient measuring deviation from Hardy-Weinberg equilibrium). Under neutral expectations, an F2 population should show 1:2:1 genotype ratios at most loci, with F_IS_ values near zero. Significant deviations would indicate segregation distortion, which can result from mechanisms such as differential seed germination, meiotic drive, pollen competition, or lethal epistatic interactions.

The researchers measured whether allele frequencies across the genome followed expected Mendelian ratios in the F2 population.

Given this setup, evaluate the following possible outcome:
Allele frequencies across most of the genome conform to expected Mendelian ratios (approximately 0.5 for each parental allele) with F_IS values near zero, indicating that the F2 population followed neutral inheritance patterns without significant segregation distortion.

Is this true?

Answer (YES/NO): NO